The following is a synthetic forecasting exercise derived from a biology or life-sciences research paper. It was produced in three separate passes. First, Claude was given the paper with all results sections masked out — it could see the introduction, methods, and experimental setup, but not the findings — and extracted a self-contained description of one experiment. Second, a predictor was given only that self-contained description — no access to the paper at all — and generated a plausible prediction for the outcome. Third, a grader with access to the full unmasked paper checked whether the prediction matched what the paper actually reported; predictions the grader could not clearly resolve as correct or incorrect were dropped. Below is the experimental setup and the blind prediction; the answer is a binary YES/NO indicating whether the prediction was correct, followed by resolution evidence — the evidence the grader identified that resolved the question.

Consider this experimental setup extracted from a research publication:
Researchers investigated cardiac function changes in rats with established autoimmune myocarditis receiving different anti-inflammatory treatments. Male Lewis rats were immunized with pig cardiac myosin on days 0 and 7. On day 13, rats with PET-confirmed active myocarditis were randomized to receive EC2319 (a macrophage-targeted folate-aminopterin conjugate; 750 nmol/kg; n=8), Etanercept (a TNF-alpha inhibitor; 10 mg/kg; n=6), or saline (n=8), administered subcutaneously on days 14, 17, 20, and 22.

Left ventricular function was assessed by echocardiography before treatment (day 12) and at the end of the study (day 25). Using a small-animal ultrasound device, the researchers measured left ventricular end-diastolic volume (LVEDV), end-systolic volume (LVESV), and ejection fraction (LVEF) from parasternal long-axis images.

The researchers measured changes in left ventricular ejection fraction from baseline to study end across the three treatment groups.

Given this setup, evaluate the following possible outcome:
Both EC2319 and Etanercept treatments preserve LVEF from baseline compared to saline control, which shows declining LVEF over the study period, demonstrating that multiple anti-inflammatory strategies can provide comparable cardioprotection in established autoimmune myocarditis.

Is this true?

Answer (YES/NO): NO